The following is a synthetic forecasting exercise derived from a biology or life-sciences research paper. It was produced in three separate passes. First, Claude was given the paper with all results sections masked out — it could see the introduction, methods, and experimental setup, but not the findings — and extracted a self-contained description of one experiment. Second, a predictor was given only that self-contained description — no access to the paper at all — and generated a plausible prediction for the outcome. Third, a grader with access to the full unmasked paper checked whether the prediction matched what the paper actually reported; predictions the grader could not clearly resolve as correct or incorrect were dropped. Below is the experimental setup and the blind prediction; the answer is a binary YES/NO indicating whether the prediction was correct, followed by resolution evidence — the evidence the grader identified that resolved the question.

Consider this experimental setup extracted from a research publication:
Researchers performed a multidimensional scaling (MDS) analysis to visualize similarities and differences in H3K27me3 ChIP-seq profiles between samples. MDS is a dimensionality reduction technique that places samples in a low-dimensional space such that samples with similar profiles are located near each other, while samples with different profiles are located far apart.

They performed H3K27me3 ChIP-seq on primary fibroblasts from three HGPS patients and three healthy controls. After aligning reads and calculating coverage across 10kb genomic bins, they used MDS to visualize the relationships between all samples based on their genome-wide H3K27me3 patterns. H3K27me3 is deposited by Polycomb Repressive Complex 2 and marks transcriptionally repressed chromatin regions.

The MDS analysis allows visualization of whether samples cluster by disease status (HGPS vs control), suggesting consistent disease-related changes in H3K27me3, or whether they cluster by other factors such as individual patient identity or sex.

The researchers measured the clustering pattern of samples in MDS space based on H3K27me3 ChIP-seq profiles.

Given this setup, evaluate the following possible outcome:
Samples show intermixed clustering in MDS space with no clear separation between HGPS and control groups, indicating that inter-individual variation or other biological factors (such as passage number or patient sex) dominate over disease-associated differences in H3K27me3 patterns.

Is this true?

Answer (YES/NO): NO